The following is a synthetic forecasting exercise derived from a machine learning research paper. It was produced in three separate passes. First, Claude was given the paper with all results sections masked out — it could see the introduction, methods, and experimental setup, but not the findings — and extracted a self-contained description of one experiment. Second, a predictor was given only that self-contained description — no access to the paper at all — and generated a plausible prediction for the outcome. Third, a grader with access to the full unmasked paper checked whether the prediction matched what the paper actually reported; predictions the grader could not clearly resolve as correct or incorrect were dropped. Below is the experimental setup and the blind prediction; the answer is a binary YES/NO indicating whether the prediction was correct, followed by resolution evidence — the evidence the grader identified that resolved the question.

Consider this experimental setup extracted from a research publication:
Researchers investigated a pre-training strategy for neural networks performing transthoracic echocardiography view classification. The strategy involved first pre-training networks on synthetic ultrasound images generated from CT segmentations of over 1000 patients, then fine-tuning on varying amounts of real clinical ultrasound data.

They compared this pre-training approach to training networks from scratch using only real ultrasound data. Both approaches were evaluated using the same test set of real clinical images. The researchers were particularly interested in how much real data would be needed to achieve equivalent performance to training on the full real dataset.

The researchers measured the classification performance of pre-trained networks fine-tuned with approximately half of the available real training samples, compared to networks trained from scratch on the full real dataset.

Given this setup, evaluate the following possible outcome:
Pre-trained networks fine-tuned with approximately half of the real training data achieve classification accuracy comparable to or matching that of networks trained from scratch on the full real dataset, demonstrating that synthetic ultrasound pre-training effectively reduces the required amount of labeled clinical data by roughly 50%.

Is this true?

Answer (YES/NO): YES